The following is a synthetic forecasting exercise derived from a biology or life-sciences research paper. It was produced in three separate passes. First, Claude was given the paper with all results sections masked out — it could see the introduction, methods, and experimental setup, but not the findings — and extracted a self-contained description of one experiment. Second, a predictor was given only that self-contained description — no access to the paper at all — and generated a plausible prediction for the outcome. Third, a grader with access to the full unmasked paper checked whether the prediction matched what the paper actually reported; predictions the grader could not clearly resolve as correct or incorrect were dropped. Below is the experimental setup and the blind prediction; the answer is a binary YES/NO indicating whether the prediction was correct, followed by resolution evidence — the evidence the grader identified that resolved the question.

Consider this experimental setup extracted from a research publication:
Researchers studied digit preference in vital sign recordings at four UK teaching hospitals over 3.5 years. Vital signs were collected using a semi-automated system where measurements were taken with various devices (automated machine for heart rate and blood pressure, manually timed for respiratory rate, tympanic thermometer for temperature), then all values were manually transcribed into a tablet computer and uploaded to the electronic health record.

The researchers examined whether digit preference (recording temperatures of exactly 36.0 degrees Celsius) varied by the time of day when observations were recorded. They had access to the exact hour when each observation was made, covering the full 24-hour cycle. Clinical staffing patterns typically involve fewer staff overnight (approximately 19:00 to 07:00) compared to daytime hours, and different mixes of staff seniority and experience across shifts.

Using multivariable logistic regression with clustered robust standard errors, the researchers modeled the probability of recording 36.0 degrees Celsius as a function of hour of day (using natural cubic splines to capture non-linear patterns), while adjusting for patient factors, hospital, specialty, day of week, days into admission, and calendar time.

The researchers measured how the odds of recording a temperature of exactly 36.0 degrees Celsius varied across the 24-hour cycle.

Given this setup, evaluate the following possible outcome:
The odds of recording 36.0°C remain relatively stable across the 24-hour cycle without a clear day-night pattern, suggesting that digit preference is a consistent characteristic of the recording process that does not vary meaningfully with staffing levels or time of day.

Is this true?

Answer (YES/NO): NO